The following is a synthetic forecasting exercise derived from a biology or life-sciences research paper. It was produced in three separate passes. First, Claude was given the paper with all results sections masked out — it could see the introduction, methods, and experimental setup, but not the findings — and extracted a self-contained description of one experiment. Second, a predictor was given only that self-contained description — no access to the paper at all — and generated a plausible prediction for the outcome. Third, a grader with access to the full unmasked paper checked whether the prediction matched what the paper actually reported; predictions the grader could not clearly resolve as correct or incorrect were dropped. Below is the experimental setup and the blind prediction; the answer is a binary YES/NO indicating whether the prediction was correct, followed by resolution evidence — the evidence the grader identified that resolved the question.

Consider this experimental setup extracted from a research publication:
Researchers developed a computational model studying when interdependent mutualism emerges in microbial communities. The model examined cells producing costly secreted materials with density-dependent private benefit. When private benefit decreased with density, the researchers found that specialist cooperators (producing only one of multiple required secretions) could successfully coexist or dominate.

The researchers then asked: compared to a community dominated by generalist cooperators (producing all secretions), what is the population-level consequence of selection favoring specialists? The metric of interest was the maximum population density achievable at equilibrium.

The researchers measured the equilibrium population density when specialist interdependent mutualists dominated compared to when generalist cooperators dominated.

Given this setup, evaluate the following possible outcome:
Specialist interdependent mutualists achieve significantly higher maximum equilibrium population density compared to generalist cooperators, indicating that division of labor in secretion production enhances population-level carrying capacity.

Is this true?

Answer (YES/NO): NO